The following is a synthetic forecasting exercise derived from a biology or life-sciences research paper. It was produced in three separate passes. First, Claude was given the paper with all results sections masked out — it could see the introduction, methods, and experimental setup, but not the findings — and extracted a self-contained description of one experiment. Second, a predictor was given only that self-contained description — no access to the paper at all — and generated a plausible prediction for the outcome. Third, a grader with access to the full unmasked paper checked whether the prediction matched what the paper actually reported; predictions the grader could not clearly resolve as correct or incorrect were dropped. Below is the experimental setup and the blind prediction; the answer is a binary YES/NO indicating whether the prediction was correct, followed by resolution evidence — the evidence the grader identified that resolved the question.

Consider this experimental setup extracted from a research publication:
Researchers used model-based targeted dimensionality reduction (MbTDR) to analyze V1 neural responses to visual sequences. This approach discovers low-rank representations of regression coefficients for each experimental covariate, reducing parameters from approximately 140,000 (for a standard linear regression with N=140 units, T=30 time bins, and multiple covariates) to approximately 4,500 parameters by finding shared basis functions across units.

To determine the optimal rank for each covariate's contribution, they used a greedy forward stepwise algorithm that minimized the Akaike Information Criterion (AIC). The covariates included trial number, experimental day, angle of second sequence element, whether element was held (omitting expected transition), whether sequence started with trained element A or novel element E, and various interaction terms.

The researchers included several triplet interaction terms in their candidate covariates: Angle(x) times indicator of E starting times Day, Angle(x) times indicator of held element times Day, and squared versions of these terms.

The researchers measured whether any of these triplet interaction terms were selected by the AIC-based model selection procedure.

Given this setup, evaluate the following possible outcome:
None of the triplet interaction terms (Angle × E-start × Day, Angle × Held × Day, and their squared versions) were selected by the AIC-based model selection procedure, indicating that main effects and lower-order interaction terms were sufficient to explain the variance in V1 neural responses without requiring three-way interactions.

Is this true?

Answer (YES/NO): YES